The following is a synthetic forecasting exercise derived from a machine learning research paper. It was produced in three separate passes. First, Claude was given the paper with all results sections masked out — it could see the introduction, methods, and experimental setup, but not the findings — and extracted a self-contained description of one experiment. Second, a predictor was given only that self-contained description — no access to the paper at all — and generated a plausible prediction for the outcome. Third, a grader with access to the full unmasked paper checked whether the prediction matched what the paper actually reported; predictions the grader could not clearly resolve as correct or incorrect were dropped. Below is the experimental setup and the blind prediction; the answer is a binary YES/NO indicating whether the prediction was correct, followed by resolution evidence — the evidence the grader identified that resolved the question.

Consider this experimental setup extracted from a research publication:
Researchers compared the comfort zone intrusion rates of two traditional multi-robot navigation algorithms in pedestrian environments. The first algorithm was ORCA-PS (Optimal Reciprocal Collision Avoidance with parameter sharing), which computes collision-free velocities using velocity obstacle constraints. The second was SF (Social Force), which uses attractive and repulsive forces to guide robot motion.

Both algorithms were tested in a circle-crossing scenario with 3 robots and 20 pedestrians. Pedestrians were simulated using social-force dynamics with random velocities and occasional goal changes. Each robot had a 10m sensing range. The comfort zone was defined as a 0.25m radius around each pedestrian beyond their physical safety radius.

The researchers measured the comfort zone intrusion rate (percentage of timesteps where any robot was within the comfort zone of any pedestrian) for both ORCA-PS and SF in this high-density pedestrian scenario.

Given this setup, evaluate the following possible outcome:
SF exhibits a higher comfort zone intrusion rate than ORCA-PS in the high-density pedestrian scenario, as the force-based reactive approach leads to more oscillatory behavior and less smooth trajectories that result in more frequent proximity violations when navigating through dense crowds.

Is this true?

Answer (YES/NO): YES